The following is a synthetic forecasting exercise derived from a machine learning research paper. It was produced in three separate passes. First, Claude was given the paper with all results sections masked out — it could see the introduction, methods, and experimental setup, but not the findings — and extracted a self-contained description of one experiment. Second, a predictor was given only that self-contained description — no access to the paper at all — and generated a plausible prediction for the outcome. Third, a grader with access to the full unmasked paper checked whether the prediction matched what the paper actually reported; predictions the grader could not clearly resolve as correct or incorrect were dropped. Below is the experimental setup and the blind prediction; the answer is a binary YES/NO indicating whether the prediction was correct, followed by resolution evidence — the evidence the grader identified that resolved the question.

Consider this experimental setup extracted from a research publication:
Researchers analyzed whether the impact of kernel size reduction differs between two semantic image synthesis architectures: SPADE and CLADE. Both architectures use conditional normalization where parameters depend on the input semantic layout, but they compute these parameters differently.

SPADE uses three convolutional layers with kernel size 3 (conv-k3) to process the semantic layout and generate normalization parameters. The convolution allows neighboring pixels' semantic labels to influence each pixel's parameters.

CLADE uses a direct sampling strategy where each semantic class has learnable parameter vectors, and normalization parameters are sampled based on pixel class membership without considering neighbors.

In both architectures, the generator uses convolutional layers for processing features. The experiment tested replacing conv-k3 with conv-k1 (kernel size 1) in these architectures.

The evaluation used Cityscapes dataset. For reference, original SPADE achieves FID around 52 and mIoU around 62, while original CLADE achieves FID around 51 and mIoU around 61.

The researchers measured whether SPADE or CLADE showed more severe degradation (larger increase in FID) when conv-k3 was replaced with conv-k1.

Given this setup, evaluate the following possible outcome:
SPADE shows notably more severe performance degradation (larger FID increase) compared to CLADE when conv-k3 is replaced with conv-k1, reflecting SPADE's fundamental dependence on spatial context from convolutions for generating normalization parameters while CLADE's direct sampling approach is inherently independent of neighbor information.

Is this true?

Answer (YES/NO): NO